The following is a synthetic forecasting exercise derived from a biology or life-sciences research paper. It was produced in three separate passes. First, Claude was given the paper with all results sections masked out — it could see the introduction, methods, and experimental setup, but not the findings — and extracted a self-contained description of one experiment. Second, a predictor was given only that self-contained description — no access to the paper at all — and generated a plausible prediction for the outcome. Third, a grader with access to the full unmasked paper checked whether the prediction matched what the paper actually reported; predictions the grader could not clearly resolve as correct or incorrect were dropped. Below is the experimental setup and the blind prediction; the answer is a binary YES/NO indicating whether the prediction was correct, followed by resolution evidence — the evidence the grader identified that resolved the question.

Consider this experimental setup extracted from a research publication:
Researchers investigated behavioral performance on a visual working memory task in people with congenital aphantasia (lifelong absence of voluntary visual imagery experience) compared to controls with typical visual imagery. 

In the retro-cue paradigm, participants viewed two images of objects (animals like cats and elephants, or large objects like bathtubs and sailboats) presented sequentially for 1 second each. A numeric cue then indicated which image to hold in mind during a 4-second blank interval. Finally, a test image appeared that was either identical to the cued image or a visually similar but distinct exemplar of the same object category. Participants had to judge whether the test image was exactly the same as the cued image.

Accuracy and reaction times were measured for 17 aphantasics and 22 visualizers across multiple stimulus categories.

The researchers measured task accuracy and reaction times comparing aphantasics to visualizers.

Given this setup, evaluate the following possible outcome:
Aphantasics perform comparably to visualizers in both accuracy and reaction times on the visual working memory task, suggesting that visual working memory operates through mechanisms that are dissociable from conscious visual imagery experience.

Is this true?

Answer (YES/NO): YES